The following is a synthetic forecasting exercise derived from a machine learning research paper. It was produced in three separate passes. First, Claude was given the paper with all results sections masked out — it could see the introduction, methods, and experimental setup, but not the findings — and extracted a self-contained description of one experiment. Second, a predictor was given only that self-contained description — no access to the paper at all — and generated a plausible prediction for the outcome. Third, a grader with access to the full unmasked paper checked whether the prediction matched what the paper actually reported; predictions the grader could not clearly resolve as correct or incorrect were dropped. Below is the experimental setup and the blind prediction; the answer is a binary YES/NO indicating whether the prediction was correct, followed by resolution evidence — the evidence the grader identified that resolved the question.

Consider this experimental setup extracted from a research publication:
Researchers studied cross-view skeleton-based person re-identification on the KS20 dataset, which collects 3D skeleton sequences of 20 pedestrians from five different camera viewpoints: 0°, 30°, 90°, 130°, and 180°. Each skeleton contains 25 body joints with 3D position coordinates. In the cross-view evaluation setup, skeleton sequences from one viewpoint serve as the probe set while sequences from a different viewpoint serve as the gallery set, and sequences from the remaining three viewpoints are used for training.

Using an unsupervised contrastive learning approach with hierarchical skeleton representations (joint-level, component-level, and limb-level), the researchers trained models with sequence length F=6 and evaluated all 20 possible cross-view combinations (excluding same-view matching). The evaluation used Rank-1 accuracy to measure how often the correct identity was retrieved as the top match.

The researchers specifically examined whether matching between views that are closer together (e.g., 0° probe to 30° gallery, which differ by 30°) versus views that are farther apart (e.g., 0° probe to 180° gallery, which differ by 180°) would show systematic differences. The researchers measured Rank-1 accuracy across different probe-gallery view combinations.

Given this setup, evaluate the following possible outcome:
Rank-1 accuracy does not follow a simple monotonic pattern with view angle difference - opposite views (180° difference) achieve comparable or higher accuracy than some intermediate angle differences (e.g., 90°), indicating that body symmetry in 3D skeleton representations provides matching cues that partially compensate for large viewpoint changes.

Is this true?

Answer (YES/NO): NO